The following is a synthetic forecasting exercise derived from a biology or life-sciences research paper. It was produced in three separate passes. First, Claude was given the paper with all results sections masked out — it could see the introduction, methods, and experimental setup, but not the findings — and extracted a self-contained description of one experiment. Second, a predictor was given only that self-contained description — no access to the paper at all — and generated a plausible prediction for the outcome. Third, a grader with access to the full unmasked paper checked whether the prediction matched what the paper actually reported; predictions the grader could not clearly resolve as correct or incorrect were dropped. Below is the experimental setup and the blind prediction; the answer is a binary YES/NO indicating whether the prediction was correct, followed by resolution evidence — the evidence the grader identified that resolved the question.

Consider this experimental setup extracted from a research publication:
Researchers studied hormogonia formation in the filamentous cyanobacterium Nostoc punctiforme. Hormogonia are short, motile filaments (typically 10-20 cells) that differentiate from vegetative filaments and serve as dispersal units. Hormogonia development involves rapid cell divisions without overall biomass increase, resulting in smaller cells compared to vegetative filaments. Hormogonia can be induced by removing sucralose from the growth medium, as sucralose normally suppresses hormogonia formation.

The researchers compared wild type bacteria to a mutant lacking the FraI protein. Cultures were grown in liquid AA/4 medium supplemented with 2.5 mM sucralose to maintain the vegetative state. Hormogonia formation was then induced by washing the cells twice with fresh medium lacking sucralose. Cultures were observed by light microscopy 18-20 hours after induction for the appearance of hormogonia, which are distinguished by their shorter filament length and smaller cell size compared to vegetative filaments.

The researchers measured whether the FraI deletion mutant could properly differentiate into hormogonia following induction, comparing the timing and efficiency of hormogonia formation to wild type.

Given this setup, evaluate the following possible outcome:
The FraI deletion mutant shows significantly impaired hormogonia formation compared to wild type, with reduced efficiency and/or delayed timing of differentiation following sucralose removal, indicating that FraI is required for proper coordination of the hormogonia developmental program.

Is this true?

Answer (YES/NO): NO